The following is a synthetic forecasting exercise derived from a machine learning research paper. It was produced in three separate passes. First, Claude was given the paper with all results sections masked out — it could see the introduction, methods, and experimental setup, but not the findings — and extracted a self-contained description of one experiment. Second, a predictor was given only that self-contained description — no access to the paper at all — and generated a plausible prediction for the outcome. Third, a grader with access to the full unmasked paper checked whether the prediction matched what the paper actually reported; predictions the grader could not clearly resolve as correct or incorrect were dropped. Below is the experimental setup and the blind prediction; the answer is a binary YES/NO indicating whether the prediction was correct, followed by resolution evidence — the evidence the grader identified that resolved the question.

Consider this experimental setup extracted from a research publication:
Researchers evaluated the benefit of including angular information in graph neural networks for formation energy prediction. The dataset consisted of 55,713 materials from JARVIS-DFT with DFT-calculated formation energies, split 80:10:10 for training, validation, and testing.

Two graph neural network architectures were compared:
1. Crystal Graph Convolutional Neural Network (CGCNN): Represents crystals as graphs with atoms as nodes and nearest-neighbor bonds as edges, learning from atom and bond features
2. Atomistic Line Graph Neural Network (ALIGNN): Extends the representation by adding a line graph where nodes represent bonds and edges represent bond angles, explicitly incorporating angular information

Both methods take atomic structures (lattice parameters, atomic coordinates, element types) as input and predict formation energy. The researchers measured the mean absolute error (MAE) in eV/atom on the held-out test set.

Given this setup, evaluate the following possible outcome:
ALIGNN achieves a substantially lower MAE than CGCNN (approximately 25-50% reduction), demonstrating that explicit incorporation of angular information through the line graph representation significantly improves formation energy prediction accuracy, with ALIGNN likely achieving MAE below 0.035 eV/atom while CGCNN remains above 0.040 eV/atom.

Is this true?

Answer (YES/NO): YES